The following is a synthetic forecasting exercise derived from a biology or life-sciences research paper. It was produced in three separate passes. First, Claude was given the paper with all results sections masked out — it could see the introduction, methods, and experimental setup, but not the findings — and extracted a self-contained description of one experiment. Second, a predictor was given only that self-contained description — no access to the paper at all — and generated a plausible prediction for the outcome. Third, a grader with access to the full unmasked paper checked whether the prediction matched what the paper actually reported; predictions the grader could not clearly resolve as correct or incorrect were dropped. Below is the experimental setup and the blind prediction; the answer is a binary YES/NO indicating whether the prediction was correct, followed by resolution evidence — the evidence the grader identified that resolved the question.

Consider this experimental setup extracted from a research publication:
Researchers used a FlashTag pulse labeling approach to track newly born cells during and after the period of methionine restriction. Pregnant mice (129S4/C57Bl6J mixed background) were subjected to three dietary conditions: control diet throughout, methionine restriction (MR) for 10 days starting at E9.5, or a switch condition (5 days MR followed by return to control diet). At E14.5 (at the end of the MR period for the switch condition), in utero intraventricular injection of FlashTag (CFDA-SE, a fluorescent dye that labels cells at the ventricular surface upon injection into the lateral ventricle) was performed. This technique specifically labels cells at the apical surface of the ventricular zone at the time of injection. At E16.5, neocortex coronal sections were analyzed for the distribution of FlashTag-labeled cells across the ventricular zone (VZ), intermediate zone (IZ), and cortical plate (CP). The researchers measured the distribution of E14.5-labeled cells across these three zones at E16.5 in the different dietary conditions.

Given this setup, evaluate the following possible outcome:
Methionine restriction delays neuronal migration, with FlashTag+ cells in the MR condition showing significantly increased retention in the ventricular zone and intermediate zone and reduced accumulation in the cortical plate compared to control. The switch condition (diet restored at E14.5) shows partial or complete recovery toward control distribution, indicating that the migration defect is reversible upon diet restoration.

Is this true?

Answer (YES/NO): YES